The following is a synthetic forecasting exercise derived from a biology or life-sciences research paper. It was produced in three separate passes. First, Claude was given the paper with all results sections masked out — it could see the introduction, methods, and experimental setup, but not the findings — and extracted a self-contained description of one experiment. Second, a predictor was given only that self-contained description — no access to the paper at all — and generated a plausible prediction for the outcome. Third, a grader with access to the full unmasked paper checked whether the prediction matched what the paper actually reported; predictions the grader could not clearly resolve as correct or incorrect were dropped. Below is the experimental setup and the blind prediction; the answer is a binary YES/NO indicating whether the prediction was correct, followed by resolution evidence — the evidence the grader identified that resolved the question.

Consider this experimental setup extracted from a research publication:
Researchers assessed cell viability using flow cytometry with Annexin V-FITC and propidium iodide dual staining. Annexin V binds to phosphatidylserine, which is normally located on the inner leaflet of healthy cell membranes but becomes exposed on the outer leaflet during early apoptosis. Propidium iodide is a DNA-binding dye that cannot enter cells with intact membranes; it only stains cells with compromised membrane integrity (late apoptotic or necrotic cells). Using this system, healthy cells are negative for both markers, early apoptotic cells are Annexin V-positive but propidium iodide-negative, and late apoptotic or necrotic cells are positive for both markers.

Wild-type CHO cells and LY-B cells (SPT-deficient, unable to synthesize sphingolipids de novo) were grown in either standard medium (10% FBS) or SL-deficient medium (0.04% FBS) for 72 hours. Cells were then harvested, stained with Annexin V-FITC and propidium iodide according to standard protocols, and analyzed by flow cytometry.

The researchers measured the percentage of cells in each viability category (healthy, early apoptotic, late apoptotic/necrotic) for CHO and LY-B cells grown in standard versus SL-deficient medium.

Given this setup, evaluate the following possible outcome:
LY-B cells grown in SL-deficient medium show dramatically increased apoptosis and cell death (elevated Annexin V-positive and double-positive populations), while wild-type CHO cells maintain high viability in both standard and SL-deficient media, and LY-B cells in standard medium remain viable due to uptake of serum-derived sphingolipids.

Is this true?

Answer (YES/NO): NO